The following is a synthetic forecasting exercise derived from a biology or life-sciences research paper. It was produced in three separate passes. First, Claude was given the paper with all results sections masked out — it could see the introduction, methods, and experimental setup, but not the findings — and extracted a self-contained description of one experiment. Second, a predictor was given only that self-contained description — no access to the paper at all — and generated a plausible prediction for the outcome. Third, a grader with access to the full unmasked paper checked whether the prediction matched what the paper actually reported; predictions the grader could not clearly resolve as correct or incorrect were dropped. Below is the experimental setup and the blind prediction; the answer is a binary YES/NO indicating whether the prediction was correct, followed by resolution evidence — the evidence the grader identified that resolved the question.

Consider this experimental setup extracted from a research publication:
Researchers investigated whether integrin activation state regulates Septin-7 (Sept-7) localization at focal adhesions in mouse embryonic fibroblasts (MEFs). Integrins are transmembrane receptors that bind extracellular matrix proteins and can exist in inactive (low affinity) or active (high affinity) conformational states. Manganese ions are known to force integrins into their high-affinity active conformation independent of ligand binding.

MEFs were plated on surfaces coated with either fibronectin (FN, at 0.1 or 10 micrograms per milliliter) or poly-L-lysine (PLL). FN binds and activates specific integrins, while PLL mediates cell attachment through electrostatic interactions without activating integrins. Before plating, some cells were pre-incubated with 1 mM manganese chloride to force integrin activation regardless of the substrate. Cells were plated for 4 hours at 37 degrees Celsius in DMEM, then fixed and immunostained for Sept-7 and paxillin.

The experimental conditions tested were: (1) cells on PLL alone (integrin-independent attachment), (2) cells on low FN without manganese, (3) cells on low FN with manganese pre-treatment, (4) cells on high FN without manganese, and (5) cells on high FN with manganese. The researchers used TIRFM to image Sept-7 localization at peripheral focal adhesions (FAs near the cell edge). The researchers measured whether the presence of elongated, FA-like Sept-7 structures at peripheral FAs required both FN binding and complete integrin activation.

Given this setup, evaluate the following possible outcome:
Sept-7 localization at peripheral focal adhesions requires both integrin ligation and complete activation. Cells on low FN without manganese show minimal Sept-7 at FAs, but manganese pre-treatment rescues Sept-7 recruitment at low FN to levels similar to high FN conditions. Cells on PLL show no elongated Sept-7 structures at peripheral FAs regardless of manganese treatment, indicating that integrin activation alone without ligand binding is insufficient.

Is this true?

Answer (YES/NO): NO